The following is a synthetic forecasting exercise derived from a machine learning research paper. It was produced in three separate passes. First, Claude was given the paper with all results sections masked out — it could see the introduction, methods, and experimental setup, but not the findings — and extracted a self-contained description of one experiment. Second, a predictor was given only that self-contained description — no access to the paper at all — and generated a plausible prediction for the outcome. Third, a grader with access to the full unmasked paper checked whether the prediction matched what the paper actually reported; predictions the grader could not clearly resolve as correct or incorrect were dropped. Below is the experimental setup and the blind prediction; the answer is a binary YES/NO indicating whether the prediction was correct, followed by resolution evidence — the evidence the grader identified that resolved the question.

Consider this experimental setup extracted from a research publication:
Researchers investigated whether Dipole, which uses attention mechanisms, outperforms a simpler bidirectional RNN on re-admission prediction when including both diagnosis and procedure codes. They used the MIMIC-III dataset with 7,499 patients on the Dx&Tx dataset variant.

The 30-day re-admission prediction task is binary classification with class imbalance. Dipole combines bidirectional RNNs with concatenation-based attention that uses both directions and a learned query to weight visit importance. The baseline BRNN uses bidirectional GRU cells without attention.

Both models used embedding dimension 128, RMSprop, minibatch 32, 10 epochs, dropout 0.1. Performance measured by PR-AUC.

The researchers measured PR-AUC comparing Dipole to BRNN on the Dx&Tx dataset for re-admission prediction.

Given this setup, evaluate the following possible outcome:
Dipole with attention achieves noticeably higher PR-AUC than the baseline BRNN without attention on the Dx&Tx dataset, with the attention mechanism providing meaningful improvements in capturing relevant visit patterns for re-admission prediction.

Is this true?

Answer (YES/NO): NO